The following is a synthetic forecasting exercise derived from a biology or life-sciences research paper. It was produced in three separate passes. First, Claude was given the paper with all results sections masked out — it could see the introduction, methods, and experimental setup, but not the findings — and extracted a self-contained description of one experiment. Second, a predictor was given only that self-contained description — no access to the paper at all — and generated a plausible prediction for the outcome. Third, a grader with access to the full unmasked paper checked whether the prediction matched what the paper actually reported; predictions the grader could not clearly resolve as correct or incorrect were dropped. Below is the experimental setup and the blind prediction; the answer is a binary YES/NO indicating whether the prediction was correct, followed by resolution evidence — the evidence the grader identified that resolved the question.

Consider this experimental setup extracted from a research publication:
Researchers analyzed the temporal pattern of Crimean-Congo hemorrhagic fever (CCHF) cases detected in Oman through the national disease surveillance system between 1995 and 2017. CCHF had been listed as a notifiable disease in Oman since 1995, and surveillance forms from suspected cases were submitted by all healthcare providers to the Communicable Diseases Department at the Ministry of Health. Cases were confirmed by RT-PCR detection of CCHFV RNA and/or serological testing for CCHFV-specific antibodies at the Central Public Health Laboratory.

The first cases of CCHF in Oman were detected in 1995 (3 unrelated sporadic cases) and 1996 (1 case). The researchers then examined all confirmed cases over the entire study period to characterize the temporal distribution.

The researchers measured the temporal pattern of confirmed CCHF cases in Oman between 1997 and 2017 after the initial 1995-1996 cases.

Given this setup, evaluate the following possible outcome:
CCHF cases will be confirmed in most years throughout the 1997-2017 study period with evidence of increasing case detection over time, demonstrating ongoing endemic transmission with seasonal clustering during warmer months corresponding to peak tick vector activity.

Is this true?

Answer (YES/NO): NO